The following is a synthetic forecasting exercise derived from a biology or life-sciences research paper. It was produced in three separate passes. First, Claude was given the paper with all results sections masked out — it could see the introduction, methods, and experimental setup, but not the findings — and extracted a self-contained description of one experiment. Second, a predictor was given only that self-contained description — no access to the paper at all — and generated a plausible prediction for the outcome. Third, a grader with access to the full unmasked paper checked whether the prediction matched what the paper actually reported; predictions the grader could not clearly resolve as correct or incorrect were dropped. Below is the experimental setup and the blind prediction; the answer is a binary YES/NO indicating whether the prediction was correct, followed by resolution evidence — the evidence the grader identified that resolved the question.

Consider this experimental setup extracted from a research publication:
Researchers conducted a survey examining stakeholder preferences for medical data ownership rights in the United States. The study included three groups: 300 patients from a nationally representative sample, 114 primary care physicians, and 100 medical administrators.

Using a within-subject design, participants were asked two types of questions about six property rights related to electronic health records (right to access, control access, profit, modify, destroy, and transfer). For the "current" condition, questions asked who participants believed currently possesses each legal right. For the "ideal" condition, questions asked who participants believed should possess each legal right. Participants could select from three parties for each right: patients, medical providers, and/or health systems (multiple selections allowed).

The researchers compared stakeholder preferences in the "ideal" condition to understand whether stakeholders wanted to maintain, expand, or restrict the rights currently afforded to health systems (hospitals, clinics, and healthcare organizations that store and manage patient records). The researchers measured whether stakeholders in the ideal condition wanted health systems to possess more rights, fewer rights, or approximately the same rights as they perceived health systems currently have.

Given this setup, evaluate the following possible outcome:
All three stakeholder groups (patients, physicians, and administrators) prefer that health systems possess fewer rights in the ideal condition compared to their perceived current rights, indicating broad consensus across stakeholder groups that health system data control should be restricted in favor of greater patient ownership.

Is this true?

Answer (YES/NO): YES